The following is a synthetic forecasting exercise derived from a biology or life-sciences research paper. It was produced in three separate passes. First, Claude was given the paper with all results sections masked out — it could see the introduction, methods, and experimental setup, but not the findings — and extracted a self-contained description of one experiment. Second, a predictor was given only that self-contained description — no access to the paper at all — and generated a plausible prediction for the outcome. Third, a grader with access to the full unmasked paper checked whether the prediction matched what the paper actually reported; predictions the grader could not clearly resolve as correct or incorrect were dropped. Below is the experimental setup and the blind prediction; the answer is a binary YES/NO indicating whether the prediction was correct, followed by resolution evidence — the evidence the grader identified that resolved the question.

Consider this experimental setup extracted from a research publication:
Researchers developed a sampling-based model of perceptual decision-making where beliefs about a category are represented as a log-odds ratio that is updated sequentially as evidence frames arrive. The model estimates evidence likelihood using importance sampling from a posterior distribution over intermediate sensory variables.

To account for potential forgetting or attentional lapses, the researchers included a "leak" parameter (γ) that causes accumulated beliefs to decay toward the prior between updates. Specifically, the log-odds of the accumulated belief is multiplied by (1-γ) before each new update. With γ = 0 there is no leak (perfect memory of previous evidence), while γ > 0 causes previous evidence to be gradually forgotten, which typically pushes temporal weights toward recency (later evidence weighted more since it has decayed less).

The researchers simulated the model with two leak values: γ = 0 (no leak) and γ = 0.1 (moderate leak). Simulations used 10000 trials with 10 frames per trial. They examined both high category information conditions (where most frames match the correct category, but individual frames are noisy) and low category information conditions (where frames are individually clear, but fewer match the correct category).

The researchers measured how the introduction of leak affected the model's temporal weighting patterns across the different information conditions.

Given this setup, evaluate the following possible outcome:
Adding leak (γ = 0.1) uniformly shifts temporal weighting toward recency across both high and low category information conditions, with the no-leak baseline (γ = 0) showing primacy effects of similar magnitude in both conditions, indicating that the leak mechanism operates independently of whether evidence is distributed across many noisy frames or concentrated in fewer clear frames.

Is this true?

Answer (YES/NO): NO